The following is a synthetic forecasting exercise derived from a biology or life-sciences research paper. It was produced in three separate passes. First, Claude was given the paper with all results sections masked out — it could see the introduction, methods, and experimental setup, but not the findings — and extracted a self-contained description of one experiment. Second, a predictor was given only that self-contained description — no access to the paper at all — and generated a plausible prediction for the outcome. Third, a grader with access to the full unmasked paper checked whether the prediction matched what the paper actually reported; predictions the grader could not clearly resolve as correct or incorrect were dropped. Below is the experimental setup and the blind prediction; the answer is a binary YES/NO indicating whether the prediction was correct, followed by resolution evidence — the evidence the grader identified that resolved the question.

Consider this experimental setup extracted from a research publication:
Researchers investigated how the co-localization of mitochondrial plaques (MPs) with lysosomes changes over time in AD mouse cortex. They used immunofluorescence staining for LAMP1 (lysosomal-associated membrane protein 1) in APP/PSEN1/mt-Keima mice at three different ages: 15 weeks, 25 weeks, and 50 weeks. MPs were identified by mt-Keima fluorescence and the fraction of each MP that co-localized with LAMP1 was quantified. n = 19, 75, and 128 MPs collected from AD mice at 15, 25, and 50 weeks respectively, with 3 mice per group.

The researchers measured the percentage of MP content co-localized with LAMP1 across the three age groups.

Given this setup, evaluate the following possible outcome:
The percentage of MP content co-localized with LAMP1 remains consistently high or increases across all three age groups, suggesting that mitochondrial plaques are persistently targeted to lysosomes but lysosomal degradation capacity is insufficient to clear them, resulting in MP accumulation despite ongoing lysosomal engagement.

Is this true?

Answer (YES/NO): NO